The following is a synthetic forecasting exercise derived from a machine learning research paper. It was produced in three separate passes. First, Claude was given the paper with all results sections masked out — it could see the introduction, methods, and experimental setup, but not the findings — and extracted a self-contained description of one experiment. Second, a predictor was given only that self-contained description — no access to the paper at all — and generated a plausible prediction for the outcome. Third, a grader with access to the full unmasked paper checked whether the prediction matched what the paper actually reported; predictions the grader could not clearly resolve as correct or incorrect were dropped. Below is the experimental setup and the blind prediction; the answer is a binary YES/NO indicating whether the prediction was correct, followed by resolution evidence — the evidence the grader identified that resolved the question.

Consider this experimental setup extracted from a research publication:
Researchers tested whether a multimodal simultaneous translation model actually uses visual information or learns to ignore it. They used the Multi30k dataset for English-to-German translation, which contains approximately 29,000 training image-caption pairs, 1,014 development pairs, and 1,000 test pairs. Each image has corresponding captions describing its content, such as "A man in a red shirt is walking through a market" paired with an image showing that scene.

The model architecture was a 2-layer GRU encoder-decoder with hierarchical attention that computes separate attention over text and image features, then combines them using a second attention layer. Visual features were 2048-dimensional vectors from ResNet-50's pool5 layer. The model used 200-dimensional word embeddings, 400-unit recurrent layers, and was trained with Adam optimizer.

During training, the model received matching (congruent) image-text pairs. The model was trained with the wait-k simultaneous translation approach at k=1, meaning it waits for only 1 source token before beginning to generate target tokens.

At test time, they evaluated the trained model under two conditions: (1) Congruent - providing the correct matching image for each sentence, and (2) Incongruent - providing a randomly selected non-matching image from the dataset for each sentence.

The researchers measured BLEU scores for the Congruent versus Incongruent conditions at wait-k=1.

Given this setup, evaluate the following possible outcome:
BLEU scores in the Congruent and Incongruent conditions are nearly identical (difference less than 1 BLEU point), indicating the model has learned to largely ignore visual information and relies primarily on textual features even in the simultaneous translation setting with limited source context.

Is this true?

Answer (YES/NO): NO